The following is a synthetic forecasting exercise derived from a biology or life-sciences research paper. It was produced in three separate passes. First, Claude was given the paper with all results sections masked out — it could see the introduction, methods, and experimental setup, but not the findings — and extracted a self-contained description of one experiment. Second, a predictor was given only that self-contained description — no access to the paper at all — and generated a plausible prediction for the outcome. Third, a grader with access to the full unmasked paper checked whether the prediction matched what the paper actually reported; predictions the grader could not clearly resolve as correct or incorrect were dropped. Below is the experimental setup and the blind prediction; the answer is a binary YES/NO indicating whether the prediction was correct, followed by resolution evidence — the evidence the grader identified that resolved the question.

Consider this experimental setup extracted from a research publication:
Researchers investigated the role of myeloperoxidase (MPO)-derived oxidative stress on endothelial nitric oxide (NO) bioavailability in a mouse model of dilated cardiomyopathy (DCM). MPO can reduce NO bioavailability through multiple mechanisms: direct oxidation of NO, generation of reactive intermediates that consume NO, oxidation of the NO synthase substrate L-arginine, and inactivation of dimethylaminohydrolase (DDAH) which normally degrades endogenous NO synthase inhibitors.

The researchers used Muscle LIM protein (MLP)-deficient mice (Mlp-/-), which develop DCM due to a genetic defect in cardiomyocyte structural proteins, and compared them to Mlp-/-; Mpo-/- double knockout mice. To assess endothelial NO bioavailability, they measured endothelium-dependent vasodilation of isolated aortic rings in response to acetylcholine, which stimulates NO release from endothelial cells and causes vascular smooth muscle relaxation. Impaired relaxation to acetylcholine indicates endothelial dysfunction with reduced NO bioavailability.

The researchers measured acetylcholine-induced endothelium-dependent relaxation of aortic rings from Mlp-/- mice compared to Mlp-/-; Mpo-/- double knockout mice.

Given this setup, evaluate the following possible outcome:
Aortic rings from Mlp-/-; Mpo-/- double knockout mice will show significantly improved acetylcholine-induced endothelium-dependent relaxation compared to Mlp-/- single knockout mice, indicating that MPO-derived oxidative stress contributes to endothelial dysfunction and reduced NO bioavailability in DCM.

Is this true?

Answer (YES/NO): YES